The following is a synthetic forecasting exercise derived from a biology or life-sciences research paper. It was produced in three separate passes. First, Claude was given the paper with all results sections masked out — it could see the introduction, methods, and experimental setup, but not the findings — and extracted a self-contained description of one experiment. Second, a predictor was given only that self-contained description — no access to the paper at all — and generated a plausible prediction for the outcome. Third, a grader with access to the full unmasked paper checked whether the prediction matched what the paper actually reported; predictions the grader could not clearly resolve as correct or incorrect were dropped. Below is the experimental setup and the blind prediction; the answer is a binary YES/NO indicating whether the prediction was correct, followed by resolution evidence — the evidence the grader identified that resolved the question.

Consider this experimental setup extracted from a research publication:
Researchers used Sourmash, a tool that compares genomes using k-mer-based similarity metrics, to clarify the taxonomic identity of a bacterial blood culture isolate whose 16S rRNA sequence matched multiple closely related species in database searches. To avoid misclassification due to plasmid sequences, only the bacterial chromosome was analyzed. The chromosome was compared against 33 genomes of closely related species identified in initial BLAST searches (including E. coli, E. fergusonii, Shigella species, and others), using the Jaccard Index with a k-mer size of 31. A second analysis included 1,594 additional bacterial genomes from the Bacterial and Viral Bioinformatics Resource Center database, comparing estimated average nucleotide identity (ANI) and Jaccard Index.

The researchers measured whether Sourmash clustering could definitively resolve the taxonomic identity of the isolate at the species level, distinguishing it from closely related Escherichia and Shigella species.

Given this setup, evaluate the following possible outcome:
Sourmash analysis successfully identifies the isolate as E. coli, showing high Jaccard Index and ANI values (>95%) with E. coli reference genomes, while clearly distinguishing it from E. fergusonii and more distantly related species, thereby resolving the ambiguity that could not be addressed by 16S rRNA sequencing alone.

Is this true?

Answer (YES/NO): NO